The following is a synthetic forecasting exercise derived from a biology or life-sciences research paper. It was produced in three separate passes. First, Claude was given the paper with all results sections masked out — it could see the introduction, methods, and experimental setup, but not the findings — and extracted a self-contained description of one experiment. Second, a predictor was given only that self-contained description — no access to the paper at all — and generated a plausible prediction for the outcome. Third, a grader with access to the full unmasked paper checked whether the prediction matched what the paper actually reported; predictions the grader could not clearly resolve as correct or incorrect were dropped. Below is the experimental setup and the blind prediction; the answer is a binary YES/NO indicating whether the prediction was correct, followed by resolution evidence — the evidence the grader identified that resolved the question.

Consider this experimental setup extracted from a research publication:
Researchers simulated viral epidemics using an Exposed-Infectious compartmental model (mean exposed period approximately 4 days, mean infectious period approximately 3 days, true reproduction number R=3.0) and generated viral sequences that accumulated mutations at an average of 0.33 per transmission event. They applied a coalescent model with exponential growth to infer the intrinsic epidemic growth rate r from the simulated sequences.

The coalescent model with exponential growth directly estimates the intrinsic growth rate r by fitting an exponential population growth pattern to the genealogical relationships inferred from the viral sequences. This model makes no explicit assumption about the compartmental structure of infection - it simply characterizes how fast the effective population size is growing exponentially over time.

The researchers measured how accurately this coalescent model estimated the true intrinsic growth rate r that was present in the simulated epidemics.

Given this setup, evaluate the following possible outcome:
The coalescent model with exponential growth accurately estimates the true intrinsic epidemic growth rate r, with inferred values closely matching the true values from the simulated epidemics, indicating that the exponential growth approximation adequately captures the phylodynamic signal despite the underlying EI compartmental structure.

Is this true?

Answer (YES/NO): NO